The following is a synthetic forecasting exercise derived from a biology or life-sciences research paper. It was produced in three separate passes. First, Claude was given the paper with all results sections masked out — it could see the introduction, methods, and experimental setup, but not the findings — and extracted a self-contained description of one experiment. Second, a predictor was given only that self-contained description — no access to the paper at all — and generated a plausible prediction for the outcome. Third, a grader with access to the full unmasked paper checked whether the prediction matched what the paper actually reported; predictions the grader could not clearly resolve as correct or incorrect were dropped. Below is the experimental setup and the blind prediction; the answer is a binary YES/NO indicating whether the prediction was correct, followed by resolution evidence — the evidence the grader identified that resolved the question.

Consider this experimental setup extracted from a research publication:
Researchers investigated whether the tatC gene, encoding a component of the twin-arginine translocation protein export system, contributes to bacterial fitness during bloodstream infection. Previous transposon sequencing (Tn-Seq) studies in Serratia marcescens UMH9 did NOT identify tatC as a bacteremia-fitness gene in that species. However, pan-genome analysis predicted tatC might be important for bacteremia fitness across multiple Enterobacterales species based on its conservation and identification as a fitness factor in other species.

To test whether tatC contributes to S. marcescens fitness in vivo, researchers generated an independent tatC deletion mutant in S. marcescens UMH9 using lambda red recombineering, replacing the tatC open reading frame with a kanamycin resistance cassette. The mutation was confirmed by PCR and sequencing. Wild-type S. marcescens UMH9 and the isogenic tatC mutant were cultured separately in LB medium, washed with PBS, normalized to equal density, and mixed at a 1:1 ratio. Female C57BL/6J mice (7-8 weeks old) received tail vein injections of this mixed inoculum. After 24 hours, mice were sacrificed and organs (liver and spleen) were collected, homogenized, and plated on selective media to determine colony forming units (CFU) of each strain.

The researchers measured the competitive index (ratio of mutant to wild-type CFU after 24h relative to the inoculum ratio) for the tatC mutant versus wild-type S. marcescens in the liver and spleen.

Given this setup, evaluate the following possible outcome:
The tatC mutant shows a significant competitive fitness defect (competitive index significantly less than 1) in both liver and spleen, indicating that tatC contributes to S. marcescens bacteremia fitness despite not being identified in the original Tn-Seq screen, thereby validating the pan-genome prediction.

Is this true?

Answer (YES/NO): YES